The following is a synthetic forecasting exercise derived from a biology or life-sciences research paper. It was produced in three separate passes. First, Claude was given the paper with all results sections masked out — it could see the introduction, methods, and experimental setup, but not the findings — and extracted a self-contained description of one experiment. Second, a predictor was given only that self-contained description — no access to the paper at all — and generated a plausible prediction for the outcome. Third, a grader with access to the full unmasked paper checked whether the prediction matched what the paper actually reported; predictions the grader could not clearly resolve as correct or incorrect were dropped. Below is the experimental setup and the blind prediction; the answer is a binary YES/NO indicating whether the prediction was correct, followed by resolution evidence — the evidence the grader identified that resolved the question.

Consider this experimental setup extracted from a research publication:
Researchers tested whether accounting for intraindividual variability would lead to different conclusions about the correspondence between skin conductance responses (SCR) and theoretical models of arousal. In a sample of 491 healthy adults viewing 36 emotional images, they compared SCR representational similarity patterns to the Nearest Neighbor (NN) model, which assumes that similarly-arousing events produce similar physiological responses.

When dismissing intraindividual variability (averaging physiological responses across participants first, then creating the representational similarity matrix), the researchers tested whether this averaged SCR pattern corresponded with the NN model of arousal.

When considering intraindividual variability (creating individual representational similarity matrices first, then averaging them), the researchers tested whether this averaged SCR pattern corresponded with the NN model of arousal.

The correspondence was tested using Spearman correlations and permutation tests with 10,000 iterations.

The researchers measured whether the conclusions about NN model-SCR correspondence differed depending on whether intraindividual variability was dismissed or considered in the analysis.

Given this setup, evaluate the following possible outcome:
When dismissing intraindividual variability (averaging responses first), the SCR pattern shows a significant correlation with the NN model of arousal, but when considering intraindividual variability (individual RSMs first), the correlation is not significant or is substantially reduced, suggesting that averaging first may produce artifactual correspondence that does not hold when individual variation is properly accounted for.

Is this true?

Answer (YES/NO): YES